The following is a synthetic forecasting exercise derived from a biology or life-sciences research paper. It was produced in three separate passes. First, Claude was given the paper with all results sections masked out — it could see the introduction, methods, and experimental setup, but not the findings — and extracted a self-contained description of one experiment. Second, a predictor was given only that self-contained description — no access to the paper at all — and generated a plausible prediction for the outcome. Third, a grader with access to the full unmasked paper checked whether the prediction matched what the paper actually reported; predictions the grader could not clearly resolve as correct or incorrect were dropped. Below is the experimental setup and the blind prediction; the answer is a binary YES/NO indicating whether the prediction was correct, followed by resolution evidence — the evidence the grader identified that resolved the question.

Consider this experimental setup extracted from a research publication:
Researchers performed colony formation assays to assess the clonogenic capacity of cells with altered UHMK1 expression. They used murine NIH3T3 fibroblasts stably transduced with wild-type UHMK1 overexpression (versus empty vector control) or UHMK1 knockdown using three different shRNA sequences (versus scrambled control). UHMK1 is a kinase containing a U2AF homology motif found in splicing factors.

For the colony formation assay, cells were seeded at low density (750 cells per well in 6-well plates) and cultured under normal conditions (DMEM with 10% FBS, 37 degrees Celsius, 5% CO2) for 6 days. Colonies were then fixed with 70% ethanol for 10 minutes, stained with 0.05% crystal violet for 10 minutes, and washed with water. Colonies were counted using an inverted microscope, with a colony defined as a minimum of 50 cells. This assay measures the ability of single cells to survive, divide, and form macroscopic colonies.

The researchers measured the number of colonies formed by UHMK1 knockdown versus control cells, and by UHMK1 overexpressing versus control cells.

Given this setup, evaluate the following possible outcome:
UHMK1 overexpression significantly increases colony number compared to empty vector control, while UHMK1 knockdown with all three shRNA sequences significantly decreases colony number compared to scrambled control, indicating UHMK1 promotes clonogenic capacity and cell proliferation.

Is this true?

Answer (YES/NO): NO